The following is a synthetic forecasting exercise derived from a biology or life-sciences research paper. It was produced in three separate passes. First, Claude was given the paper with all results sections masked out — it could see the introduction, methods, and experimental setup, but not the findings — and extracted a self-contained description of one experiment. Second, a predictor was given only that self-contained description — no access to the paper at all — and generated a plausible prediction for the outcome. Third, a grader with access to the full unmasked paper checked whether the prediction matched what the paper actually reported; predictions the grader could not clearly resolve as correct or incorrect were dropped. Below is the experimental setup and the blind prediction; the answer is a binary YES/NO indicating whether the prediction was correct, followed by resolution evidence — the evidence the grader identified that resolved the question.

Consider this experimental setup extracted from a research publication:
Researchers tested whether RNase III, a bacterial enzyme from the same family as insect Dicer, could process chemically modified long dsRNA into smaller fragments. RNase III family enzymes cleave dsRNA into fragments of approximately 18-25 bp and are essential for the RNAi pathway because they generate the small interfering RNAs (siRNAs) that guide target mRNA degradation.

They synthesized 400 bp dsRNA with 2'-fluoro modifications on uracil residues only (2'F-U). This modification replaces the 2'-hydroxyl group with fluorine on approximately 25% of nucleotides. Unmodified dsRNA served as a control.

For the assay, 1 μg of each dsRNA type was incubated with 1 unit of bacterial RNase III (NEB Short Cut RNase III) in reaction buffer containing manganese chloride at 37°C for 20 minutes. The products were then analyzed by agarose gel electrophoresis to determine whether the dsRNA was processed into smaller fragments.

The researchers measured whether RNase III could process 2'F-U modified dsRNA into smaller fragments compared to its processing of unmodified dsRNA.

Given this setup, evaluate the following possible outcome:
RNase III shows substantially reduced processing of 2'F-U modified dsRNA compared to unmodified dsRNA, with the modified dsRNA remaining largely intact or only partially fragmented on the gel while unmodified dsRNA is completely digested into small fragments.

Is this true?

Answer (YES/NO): NO